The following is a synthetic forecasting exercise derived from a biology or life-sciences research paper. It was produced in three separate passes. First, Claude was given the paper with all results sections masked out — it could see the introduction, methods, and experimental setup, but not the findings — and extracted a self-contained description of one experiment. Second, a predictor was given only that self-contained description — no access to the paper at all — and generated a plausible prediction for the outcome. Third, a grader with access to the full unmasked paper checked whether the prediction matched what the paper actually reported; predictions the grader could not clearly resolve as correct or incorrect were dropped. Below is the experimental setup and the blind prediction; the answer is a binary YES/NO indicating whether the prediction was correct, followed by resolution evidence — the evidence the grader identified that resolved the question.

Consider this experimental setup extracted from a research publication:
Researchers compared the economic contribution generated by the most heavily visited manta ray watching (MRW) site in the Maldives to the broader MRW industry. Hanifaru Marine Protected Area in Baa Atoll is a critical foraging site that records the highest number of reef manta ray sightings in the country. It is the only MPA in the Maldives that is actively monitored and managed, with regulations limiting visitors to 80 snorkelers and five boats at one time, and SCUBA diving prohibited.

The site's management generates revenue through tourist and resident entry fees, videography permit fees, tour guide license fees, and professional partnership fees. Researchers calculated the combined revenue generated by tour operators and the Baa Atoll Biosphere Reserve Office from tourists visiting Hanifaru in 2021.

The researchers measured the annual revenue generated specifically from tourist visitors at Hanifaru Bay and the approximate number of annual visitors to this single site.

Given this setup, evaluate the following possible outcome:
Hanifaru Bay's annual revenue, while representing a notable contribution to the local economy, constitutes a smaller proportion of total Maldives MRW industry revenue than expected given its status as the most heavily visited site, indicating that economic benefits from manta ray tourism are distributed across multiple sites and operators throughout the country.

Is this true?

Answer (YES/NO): YES